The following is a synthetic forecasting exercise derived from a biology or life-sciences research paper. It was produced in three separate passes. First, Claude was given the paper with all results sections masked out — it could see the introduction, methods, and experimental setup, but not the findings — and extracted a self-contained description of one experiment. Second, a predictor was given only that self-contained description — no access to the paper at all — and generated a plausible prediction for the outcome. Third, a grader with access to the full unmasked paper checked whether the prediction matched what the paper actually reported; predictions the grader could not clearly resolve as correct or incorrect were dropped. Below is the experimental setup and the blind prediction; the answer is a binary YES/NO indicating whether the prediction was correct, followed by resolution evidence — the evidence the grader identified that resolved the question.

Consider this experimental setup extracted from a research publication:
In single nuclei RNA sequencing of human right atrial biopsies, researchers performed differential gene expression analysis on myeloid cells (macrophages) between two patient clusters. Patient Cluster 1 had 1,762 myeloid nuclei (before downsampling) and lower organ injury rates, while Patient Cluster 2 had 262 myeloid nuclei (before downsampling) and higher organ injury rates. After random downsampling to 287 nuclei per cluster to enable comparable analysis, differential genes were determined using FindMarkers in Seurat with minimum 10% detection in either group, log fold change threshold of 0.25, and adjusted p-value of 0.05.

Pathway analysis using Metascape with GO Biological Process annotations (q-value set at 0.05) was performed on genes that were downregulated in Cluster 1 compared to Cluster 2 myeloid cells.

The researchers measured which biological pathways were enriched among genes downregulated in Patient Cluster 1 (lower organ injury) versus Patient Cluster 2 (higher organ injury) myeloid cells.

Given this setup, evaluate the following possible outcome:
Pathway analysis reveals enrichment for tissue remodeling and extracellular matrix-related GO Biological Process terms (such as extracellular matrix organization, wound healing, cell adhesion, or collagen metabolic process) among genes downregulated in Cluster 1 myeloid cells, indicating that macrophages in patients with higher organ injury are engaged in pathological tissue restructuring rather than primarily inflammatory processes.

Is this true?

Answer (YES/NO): NO